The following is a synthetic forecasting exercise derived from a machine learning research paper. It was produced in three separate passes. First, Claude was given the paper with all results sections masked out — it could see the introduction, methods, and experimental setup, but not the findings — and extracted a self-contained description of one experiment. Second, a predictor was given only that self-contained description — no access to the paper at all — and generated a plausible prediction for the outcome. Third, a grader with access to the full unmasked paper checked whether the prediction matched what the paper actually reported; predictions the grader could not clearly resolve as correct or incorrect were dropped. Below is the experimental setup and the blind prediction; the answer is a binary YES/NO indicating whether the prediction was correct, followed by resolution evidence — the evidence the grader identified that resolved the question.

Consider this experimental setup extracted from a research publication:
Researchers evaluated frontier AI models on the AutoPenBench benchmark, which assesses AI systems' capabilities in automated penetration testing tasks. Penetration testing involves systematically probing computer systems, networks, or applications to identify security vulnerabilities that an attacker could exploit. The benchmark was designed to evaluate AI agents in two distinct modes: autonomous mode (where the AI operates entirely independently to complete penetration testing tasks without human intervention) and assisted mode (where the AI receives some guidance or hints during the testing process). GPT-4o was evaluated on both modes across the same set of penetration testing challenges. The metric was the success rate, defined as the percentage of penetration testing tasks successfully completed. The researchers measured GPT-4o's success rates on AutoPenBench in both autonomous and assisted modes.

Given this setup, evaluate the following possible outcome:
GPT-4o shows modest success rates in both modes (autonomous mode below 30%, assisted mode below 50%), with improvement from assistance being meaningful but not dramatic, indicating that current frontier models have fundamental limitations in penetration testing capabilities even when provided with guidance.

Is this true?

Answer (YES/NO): NO